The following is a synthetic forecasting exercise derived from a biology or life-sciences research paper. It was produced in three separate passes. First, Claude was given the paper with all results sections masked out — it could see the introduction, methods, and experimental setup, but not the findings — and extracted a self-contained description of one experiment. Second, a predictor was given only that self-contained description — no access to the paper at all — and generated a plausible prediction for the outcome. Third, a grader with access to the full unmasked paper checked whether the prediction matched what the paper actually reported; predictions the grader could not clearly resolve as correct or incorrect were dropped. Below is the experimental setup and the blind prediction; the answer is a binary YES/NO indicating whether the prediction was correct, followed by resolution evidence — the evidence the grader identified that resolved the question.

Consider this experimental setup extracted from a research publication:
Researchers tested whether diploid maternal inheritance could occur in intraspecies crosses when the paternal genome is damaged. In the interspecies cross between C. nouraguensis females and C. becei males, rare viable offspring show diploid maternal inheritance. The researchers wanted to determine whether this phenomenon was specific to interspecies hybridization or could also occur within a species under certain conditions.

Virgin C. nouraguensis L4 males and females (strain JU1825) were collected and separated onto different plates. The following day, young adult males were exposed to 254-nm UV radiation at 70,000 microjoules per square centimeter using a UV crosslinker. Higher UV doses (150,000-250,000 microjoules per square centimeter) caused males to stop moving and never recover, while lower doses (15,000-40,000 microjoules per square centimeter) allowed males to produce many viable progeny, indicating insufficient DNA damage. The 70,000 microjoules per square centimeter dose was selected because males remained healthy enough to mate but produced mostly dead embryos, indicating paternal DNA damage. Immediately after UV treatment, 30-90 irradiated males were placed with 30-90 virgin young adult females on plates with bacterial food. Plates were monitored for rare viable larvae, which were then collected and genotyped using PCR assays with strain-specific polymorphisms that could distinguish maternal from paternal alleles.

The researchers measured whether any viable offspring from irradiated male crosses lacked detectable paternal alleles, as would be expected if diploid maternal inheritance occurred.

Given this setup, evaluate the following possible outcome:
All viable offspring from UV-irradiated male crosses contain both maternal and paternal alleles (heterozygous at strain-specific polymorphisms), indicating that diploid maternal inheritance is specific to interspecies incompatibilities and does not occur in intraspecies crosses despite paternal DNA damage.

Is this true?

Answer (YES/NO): NO